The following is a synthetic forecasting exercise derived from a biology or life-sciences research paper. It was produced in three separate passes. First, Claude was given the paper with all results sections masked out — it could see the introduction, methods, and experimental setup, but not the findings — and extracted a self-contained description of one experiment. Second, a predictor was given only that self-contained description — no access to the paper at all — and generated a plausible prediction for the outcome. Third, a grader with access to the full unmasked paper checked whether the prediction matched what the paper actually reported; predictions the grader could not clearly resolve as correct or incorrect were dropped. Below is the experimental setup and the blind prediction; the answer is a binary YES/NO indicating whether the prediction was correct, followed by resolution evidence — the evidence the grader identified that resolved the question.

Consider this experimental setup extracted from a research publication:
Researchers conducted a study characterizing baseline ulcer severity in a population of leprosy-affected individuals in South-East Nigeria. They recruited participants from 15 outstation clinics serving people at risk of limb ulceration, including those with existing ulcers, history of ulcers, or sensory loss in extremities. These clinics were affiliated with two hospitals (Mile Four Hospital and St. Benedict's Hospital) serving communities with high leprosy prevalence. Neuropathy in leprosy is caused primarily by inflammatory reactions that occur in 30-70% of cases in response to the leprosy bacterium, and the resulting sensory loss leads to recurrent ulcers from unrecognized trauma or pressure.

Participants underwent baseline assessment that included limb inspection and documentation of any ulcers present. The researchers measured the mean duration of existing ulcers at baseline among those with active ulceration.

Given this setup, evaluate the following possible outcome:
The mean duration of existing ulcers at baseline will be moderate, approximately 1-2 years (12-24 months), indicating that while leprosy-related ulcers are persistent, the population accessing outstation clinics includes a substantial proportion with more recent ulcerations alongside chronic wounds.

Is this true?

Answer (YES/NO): NO